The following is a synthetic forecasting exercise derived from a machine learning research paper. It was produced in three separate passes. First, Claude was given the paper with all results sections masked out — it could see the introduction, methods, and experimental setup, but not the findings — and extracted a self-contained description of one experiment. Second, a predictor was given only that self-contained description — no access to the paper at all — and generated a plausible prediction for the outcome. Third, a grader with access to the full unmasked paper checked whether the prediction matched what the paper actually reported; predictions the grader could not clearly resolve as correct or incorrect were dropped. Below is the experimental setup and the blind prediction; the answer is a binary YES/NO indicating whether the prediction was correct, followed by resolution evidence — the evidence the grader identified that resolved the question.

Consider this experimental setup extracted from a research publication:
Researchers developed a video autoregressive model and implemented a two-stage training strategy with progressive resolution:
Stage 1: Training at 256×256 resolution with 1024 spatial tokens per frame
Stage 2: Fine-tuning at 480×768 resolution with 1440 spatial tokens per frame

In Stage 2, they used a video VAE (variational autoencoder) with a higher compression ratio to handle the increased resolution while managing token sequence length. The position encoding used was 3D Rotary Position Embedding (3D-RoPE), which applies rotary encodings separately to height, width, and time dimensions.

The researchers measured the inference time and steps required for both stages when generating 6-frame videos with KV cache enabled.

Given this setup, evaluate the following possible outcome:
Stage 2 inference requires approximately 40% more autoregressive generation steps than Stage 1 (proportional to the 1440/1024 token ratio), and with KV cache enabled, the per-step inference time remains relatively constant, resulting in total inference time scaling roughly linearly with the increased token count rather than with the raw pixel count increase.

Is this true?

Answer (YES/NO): NO